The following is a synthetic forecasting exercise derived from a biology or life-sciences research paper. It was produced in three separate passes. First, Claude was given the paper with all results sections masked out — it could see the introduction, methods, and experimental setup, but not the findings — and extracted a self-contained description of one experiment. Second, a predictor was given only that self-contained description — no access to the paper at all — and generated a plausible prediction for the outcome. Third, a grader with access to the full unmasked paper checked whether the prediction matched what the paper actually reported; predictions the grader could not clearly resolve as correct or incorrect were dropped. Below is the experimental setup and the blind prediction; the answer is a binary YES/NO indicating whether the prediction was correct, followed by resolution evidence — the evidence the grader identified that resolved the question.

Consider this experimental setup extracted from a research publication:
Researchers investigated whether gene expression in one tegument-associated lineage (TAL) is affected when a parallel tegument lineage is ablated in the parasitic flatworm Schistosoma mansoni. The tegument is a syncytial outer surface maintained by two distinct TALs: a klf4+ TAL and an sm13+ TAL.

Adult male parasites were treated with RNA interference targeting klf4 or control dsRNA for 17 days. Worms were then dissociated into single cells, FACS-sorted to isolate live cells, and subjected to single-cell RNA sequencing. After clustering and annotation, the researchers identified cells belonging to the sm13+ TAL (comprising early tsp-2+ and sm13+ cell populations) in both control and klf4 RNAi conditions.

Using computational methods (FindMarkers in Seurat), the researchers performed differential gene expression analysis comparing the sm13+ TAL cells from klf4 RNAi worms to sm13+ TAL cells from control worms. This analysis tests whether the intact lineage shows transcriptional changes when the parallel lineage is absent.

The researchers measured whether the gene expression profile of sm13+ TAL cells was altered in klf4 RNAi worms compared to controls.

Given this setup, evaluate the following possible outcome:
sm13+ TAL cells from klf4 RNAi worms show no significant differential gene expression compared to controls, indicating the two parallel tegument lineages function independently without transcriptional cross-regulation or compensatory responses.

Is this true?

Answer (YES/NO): NO